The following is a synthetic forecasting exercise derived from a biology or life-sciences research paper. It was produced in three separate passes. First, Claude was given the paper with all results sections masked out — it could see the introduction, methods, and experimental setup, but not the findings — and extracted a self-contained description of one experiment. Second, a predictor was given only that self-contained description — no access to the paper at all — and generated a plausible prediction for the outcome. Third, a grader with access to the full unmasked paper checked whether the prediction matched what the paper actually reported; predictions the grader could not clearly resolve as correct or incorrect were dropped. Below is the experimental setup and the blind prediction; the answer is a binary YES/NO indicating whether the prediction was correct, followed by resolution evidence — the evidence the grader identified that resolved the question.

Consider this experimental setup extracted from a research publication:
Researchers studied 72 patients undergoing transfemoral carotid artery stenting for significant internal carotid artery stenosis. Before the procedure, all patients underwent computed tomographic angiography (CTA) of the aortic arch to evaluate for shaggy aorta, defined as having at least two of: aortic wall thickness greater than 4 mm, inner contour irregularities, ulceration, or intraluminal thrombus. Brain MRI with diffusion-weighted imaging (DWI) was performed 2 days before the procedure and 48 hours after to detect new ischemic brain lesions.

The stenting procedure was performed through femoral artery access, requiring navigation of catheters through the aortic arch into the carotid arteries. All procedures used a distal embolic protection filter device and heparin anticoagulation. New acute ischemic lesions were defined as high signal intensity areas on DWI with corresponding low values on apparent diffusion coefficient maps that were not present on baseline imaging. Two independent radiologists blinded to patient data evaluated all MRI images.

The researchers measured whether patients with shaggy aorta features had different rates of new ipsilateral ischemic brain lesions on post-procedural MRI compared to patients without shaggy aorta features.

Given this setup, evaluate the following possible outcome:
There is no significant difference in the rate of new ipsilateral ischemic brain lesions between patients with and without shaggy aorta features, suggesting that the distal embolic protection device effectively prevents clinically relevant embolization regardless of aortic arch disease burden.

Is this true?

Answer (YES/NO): NO